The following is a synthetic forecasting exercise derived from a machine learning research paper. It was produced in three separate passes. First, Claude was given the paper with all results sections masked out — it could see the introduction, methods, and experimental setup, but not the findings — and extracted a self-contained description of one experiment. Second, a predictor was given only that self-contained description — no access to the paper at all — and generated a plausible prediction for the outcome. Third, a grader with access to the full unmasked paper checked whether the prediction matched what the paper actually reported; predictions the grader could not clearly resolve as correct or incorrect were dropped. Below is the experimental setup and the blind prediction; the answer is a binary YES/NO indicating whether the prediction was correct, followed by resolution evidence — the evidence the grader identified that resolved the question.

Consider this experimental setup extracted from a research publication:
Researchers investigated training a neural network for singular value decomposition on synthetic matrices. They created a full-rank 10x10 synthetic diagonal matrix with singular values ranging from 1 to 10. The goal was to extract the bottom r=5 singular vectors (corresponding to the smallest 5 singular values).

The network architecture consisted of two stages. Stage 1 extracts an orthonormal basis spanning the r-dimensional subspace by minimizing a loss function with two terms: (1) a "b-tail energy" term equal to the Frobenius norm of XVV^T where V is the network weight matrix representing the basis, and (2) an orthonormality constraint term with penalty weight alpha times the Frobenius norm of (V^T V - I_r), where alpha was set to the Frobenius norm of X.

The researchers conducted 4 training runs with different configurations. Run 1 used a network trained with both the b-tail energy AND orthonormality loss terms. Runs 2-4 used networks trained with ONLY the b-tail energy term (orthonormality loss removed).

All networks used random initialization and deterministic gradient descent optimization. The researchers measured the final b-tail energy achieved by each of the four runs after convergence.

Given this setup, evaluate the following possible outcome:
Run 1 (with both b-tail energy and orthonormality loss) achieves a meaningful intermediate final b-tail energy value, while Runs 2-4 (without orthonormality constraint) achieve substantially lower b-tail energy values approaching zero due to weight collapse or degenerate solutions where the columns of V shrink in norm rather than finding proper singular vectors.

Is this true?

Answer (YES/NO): NO